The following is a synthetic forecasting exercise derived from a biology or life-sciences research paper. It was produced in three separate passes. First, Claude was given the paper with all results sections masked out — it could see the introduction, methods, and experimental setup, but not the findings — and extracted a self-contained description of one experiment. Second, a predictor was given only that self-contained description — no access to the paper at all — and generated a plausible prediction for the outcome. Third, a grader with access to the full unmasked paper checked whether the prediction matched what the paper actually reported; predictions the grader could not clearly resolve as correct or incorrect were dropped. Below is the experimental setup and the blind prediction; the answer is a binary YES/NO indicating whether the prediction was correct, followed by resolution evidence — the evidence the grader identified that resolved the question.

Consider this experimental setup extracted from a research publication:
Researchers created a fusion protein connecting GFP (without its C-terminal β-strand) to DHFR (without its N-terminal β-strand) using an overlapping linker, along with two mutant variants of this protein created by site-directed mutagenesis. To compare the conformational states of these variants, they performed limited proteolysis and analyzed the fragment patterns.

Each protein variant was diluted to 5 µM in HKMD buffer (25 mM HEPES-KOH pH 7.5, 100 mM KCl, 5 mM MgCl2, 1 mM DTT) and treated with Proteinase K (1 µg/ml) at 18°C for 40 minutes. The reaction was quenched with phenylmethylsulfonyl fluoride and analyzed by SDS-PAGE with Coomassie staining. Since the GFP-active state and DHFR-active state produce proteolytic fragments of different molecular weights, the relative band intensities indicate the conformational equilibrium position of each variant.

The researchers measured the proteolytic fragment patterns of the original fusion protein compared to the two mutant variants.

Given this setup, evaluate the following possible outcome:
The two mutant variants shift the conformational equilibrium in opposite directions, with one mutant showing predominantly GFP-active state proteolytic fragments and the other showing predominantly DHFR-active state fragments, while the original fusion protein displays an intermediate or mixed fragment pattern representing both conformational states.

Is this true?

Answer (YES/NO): YES